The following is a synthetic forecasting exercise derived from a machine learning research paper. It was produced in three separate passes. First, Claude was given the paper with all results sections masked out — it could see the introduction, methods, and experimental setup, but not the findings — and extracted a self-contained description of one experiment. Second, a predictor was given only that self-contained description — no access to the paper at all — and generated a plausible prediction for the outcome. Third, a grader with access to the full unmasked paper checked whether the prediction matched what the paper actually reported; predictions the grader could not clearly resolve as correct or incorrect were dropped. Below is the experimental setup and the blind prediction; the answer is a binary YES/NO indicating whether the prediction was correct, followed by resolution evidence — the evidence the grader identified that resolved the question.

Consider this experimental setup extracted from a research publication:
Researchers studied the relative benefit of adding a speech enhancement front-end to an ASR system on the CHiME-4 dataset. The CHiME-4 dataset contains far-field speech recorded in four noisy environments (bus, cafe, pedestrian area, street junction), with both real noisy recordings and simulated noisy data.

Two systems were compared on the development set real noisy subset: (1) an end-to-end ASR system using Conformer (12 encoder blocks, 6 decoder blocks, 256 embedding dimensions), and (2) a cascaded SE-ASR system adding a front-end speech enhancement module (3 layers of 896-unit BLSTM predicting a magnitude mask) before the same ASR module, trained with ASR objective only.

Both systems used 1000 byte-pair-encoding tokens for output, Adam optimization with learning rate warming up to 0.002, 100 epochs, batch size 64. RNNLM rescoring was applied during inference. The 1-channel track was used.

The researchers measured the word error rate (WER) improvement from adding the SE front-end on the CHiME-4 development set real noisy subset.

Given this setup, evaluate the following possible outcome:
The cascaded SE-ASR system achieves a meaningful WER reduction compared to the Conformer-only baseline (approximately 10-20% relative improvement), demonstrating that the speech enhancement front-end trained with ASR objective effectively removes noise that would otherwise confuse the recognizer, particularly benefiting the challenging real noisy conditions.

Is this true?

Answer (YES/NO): NO